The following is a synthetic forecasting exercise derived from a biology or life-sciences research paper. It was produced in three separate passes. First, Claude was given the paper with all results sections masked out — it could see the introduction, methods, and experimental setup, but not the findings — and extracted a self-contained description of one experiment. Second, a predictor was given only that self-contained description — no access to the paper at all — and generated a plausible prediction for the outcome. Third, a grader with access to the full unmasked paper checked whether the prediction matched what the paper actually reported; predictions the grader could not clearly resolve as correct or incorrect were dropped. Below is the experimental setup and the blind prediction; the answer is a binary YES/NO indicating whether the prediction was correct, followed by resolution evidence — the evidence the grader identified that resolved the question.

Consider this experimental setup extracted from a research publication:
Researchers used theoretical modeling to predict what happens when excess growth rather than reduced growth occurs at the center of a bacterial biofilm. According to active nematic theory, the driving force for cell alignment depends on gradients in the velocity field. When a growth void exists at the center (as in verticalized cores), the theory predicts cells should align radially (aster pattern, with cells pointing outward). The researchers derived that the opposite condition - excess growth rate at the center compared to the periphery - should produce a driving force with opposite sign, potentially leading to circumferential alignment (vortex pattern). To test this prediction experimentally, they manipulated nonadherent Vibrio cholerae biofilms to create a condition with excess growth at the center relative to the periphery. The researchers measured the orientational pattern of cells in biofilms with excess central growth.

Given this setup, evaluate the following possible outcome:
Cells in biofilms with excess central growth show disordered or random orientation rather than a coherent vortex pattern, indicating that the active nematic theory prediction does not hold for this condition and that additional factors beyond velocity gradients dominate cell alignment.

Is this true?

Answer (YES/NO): NO